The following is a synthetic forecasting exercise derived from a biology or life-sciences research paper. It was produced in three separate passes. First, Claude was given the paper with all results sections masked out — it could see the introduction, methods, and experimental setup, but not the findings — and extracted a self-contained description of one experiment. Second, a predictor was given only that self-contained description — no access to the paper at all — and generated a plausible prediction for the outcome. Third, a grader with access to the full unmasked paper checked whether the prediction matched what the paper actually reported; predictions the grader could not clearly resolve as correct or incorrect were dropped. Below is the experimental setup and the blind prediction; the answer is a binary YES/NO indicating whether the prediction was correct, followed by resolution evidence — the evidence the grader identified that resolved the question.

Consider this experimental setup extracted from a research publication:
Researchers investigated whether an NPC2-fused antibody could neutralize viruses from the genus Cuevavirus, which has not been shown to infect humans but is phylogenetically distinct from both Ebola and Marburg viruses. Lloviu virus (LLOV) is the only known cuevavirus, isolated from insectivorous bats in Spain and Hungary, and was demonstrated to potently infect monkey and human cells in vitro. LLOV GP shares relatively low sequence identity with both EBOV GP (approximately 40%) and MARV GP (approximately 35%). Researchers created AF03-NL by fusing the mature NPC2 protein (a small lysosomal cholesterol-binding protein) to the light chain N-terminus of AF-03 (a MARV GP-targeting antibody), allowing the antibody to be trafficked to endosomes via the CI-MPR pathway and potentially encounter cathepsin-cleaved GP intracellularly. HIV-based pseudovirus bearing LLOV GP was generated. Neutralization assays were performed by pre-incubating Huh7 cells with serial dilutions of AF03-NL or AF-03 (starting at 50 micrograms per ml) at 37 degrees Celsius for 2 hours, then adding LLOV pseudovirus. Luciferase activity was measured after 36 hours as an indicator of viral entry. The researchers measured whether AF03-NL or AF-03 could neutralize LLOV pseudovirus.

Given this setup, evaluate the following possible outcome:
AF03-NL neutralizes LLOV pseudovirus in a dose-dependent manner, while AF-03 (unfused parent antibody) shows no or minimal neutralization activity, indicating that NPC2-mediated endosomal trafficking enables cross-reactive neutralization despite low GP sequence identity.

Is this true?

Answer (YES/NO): YES